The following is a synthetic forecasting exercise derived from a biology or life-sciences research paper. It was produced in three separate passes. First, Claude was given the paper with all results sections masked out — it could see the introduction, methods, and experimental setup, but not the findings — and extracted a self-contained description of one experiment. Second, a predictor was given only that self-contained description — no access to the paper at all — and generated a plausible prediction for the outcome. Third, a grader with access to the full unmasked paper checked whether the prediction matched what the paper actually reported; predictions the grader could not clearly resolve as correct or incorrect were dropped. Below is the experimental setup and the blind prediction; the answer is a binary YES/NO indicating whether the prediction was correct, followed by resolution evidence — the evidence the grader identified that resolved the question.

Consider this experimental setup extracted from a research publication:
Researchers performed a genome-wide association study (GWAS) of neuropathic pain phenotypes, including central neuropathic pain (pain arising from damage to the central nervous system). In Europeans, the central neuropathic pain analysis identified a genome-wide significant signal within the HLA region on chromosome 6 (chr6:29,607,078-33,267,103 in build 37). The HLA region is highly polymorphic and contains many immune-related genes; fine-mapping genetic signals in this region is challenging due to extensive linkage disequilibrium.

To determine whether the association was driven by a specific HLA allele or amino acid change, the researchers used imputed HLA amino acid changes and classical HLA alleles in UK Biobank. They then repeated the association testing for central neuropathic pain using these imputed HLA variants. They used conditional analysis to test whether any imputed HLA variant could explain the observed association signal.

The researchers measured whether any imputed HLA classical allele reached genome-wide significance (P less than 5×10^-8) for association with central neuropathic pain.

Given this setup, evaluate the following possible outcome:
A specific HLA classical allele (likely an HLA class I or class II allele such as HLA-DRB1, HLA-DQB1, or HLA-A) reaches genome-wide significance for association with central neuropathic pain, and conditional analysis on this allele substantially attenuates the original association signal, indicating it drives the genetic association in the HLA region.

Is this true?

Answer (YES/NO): NO